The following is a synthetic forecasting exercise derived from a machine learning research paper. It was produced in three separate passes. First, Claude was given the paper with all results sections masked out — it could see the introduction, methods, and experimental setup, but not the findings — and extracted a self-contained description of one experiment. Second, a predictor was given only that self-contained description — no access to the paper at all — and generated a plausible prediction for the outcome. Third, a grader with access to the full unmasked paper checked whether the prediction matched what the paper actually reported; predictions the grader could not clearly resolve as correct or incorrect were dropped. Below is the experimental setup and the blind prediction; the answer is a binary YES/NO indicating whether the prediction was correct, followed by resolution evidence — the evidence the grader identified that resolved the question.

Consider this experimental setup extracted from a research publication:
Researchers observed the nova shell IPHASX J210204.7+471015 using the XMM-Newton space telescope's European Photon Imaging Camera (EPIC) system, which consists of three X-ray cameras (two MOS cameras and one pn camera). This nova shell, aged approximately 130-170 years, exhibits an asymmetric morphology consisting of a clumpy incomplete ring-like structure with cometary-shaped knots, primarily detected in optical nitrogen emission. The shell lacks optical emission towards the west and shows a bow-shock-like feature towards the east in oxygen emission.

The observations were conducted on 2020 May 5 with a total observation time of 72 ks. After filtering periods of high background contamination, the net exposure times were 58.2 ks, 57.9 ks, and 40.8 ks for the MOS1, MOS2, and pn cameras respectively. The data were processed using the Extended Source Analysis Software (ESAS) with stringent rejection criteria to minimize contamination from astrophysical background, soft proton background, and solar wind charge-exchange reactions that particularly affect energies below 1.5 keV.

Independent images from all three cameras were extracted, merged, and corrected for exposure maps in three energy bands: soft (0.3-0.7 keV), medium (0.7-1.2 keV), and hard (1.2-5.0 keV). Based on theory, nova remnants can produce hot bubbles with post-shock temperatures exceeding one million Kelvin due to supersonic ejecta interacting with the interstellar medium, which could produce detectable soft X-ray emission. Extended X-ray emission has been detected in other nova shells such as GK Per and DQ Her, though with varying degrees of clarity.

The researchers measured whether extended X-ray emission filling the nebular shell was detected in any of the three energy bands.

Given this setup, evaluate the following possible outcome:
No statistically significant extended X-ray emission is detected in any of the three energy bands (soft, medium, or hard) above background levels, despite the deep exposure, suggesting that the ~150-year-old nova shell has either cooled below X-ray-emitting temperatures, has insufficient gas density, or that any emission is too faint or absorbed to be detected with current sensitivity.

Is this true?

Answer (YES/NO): YES